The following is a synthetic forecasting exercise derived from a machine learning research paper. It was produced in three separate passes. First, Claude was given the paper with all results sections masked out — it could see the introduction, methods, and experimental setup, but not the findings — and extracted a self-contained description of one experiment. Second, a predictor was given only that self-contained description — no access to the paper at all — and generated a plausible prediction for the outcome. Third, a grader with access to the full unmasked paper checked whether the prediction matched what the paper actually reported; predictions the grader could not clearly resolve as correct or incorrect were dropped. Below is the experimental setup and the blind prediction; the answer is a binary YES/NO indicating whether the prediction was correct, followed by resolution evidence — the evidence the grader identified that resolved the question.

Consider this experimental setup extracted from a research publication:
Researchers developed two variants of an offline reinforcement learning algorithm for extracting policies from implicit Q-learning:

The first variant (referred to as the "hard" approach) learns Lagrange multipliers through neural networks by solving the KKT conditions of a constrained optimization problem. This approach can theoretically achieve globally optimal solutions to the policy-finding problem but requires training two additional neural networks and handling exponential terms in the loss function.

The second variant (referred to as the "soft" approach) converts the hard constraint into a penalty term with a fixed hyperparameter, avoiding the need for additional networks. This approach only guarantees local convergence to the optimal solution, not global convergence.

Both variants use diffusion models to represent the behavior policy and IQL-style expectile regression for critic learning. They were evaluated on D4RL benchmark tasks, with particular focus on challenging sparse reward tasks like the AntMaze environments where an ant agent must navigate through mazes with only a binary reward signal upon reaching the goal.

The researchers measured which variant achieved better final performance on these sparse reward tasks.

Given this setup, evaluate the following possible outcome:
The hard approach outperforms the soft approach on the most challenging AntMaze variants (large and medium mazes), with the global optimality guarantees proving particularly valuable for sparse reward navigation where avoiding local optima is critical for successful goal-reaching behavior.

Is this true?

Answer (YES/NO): NO